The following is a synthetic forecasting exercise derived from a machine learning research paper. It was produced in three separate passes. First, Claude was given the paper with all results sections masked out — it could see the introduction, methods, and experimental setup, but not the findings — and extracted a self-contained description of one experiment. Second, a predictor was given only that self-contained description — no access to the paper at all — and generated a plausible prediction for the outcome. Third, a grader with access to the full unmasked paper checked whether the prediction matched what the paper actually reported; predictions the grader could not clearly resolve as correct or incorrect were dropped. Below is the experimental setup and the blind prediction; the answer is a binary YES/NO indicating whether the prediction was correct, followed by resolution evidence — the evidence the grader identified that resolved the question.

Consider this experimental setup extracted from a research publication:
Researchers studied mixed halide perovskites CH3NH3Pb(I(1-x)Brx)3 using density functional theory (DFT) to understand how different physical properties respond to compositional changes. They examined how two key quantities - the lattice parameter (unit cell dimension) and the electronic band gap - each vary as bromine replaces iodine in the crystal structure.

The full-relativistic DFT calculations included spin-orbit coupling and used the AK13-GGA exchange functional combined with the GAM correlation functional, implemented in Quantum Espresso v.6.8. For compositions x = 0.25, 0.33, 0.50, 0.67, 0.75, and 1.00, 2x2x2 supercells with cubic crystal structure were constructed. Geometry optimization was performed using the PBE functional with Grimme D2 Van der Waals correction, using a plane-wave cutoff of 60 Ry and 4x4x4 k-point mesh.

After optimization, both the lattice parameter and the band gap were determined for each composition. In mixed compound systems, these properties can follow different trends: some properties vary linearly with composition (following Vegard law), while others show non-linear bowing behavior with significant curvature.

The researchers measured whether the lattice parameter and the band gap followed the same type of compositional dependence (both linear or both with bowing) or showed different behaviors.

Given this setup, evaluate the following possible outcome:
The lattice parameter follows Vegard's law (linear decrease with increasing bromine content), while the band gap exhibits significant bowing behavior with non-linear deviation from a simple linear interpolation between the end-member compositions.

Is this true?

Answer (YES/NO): YES